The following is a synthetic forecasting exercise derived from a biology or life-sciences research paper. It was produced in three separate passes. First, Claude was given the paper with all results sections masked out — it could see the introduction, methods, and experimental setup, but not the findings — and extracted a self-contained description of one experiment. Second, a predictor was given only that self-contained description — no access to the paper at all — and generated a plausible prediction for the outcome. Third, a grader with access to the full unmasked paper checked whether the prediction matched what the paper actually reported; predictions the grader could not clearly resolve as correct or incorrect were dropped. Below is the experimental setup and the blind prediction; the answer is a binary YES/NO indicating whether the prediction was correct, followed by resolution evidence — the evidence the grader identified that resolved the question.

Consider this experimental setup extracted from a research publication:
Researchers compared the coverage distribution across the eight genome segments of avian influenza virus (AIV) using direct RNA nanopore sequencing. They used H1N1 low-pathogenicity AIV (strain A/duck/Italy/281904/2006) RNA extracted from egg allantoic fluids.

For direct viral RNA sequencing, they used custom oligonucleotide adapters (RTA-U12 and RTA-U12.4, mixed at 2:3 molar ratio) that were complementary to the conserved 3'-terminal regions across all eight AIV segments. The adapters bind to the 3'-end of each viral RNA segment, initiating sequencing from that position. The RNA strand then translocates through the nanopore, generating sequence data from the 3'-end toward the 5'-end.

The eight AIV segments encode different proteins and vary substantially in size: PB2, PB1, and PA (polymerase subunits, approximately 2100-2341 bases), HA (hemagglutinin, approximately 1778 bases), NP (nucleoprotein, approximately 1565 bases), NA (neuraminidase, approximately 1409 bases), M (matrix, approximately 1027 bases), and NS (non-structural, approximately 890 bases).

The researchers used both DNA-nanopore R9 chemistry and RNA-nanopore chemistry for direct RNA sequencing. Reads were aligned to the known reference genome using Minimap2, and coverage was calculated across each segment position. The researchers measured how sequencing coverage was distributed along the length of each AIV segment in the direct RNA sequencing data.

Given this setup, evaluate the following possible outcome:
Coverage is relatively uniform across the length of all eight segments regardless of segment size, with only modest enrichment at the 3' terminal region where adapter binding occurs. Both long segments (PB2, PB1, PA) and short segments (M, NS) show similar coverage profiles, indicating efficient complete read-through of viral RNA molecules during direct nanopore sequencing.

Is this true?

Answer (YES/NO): NO